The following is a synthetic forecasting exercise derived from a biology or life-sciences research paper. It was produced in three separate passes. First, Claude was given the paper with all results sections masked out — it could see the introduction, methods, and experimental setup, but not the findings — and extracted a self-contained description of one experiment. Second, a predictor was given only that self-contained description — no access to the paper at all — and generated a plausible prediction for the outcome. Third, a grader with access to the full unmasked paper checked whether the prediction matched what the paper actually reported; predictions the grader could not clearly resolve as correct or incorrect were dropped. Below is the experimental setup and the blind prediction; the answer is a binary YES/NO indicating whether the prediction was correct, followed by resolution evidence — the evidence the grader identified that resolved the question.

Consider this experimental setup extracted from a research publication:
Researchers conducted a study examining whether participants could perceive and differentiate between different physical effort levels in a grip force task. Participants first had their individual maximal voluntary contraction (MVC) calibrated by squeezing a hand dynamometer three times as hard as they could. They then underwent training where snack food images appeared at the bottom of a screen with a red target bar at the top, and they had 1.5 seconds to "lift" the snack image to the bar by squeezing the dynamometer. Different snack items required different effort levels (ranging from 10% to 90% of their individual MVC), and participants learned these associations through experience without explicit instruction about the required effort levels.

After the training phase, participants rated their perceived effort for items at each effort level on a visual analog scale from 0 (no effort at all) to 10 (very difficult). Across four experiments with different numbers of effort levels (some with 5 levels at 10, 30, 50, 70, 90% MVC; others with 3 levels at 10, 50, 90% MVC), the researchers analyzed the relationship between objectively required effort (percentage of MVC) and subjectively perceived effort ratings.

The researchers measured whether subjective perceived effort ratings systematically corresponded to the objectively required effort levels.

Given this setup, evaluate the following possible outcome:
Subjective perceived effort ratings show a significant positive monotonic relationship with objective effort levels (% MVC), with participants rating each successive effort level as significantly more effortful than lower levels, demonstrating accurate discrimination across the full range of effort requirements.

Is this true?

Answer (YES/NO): NO